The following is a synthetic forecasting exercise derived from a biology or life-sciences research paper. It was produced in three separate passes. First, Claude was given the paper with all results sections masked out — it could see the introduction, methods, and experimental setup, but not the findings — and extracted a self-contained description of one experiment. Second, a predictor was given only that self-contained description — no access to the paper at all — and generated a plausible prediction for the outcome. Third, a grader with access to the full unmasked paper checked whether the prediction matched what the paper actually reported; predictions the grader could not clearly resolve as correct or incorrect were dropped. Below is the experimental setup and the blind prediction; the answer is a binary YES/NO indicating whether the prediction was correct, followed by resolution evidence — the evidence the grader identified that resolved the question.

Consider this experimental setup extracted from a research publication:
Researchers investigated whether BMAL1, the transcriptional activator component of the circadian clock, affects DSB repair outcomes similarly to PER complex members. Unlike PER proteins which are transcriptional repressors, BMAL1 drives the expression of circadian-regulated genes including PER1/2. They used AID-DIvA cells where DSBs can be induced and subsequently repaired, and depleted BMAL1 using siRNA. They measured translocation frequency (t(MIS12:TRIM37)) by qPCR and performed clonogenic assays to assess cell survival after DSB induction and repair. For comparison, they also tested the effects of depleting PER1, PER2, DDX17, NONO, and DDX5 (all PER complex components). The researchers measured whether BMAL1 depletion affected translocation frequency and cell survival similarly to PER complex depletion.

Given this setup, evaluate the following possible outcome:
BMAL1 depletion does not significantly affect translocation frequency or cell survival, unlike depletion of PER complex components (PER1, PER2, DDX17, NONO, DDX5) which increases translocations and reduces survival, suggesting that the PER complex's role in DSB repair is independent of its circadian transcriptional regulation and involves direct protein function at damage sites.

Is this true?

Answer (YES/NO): YES